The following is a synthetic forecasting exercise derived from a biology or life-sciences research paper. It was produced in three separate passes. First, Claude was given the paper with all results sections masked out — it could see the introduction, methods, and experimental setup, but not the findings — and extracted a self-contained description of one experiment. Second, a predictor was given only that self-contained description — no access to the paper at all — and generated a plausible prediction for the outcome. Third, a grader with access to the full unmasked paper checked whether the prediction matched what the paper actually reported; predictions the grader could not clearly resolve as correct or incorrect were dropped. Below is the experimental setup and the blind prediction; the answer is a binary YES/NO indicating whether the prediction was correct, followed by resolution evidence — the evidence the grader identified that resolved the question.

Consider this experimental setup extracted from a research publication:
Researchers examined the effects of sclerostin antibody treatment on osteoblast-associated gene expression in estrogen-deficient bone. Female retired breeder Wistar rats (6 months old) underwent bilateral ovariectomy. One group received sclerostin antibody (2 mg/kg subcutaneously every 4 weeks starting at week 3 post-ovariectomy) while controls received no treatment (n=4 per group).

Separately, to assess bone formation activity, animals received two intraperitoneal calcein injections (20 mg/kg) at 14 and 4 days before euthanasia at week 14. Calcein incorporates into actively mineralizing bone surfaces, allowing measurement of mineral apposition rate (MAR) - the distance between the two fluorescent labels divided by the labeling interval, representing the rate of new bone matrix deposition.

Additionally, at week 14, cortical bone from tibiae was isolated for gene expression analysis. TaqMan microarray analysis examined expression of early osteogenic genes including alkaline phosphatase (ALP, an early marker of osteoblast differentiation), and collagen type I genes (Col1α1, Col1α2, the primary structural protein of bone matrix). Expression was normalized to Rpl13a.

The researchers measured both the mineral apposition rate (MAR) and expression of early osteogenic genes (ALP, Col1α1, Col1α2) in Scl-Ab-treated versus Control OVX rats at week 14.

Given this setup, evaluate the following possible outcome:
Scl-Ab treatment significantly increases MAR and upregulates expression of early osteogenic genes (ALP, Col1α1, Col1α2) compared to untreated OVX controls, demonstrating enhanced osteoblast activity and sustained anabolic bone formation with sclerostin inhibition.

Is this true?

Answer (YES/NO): NO